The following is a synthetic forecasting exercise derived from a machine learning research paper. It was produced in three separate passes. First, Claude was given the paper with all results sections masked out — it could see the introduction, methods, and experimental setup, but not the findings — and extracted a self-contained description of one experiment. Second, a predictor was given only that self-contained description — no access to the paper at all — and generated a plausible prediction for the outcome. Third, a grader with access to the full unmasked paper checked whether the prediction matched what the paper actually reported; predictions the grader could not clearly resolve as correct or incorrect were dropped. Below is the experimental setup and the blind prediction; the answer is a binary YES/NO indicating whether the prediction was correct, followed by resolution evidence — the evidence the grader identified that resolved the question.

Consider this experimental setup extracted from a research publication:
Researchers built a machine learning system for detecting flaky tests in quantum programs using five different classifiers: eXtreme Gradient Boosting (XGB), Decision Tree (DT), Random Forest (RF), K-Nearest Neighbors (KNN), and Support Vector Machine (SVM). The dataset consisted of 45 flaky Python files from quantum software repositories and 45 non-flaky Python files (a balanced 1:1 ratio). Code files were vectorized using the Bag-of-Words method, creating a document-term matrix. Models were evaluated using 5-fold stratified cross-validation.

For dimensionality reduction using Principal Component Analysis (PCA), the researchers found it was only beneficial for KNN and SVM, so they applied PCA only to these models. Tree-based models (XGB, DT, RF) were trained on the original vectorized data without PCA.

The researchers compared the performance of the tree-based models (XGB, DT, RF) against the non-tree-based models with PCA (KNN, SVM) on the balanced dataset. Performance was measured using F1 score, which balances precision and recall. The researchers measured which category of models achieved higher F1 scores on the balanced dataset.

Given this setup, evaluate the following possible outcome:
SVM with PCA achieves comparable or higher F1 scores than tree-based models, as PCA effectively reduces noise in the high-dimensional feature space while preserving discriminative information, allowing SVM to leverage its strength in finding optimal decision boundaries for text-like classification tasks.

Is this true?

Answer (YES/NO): NO